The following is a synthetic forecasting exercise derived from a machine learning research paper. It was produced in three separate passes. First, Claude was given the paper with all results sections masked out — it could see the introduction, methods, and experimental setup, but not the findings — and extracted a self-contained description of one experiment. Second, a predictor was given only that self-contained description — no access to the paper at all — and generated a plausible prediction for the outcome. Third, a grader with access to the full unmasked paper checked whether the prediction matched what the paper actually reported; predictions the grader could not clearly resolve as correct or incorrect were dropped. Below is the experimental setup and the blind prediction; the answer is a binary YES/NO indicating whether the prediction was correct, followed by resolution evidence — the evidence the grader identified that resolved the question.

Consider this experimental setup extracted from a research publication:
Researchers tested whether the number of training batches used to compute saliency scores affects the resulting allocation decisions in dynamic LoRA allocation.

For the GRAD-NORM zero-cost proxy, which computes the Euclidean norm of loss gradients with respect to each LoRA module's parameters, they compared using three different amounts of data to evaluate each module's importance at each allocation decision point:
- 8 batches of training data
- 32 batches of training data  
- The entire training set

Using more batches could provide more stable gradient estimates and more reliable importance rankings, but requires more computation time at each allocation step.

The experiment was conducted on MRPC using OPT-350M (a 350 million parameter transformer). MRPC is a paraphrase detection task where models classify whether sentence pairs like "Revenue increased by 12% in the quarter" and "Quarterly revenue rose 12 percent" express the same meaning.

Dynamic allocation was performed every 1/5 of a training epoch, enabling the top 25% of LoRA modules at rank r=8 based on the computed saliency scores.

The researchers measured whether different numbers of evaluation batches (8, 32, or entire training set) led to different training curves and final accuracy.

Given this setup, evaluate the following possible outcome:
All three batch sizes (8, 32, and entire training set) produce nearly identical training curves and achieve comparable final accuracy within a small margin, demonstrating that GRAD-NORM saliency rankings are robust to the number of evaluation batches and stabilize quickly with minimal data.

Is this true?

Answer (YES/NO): YES